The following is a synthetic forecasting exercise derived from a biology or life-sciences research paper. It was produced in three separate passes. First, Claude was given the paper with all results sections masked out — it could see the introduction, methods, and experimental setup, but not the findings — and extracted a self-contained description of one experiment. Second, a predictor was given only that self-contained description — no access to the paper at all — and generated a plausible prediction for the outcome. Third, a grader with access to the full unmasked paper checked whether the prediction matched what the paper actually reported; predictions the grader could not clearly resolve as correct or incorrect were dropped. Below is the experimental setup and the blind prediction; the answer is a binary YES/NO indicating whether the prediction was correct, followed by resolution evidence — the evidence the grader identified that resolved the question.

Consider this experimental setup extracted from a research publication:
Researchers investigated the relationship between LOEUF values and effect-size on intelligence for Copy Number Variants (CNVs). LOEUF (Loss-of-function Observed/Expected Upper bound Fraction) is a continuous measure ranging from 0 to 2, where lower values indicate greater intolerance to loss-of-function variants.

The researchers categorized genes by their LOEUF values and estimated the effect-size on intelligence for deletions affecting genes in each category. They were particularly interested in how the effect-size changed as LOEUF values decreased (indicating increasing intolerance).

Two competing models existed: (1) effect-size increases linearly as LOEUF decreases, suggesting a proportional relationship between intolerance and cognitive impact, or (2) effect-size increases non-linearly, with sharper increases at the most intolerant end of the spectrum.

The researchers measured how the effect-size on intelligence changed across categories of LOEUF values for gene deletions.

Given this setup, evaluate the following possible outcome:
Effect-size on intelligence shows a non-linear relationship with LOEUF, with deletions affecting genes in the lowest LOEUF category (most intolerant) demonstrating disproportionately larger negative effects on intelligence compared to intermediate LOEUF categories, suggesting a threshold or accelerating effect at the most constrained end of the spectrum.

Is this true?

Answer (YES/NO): YES